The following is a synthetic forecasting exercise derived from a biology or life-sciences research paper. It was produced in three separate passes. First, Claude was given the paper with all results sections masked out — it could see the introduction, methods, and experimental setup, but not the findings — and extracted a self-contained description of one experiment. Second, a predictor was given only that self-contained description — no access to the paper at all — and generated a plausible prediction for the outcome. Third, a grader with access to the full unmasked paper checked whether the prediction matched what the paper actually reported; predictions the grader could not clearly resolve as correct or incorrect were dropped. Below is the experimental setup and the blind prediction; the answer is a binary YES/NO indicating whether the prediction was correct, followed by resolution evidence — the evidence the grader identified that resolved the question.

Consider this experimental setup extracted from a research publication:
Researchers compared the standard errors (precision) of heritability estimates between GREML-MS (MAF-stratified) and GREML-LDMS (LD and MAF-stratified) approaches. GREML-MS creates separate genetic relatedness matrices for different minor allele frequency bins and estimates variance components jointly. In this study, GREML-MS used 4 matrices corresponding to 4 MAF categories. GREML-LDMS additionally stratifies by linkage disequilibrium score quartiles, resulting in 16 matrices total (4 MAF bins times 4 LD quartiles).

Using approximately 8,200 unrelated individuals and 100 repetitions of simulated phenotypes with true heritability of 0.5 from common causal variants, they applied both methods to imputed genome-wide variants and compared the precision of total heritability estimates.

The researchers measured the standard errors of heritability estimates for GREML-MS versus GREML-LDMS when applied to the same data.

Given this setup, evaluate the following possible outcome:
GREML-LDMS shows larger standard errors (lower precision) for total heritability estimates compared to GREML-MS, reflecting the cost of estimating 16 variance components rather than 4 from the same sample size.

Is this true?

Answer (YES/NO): YES